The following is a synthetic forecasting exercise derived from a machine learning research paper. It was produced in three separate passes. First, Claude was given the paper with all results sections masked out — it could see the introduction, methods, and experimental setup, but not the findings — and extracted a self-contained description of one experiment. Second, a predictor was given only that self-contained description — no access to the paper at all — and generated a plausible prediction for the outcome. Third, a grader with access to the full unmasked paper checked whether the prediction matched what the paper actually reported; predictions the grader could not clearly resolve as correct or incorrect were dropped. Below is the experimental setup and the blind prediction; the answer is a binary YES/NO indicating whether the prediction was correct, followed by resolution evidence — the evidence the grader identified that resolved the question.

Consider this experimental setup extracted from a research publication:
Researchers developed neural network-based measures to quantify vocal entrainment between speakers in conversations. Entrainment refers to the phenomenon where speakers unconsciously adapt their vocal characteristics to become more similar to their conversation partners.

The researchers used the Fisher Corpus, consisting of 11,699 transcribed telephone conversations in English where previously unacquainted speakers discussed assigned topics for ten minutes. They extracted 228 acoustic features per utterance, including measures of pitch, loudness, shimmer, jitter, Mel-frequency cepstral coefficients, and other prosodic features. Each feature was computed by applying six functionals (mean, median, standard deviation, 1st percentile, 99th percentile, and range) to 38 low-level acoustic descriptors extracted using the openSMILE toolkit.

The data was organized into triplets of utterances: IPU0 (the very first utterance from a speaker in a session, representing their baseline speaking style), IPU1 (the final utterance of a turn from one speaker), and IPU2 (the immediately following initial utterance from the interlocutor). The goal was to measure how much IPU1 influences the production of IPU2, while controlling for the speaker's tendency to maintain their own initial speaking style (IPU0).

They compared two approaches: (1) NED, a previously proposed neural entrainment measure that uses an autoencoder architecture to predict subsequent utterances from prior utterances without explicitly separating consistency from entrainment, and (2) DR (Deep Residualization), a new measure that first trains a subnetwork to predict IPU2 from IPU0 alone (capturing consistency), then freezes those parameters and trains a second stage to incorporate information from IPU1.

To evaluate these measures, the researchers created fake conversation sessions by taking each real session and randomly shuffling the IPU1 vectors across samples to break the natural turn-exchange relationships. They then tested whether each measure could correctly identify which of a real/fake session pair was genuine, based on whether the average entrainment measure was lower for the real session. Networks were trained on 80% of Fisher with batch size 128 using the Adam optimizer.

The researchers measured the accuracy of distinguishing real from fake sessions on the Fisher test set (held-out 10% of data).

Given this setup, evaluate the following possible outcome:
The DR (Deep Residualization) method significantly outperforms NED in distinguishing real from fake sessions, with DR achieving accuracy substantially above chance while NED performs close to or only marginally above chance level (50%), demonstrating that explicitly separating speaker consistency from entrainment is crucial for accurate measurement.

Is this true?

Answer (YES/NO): NO